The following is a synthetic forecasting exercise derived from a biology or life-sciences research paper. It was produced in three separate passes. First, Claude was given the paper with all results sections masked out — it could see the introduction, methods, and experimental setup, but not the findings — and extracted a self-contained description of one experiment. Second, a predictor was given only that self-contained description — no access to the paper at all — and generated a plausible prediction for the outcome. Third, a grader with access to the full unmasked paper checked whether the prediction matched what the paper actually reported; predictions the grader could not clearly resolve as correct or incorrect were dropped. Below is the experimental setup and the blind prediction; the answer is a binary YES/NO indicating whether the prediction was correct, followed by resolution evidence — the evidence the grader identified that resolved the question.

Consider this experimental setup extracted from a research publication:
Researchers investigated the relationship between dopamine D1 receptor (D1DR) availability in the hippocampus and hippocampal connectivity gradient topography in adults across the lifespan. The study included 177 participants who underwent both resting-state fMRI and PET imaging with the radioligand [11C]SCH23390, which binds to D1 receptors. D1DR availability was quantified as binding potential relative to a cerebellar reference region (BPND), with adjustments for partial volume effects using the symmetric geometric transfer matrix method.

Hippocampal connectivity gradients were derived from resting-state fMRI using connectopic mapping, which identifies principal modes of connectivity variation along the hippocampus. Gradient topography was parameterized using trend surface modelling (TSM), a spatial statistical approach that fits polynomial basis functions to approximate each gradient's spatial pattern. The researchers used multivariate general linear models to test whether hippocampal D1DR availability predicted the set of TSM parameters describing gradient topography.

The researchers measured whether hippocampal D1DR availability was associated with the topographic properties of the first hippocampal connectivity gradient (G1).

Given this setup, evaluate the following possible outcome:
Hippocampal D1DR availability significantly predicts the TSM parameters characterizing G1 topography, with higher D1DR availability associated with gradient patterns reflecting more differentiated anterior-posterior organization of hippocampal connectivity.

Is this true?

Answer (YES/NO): NO